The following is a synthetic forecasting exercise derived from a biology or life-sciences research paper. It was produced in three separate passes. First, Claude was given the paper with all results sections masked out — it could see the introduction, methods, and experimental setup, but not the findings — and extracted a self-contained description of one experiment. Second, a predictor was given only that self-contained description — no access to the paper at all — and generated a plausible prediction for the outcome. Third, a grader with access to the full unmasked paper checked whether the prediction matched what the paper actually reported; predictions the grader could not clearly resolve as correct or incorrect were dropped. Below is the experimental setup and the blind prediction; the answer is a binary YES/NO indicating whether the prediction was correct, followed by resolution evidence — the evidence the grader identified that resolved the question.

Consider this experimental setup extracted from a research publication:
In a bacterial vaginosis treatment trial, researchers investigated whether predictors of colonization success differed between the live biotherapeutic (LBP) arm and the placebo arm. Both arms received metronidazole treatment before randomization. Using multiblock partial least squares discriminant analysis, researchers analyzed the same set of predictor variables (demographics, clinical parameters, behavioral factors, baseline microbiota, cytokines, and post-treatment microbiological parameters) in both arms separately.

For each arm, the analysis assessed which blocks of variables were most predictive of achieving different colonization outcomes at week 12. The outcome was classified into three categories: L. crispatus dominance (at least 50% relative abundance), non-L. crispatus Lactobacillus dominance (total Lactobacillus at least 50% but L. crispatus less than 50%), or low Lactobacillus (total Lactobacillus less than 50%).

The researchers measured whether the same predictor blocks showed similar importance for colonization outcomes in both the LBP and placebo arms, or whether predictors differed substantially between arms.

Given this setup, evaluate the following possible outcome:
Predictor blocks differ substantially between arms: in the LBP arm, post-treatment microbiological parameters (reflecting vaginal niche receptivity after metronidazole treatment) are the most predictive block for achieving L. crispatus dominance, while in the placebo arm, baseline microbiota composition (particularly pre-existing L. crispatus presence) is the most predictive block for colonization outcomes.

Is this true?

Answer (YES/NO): NO